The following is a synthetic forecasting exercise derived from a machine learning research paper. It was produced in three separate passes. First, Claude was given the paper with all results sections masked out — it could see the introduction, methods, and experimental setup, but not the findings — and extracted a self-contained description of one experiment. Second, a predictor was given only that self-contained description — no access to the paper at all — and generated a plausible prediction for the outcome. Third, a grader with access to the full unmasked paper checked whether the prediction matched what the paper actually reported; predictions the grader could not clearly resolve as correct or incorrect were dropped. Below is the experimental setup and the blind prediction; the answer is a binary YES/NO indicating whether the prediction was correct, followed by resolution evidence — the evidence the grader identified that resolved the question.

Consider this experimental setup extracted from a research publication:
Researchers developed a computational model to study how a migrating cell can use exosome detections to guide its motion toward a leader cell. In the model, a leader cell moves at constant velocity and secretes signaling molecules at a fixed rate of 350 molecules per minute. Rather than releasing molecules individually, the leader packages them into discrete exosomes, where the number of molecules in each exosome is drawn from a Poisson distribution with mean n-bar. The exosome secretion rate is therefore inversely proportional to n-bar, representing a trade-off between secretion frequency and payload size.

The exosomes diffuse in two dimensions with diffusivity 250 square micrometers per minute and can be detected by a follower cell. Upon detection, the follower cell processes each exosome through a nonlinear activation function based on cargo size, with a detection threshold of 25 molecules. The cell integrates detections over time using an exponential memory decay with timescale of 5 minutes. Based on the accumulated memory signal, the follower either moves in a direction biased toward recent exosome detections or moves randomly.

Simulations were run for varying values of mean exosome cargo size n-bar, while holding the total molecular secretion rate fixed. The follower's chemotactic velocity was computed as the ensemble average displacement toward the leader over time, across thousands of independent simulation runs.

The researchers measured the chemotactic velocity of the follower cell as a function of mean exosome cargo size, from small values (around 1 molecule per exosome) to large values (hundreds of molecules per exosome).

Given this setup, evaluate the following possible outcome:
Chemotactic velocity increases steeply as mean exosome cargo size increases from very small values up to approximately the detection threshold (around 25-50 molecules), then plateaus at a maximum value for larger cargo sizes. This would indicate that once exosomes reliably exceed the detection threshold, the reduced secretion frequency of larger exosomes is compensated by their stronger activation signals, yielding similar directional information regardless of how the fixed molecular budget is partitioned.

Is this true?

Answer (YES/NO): NO